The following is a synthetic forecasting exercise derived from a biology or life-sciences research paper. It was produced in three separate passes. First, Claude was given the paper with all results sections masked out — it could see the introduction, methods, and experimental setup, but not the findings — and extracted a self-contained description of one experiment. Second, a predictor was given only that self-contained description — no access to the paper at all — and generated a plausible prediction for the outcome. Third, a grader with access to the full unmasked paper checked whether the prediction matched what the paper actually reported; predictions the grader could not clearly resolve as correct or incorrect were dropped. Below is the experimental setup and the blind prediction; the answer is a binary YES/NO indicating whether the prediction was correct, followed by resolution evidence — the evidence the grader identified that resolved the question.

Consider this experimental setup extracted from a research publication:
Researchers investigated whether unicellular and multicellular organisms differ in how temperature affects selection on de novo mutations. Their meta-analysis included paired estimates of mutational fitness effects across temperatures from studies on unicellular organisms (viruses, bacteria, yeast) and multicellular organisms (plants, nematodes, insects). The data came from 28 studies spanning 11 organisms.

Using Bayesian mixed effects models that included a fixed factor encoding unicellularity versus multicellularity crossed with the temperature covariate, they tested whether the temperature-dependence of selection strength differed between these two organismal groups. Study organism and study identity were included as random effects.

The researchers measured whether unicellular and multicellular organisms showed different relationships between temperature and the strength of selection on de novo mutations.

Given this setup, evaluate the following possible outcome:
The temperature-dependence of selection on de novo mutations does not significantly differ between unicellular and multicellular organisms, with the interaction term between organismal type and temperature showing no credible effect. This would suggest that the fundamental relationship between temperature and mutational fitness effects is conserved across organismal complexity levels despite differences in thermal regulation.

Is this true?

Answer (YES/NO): YES